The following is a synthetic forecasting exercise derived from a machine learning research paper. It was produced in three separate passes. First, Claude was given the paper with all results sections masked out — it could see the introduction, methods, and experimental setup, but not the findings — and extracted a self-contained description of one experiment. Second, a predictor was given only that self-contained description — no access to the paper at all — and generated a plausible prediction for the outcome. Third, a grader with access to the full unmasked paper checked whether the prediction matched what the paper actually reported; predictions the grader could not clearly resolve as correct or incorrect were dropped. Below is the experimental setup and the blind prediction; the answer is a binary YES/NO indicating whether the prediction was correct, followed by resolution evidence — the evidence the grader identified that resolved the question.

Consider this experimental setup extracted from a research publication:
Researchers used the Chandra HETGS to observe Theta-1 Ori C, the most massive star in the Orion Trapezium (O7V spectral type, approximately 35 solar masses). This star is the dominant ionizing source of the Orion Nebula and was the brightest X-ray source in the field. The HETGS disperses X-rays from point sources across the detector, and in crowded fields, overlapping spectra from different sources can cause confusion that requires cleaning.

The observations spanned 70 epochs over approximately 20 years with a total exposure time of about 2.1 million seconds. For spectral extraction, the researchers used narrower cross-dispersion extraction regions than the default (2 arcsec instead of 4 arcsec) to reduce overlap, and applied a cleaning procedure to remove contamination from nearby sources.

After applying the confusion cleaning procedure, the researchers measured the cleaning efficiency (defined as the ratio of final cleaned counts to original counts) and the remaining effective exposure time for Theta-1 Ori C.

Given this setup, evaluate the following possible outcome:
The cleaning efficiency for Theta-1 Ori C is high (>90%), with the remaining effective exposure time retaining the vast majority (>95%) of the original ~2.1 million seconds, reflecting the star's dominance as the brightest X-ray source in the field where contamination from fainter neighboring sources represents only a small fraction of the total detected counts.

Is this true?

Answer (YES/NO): YES